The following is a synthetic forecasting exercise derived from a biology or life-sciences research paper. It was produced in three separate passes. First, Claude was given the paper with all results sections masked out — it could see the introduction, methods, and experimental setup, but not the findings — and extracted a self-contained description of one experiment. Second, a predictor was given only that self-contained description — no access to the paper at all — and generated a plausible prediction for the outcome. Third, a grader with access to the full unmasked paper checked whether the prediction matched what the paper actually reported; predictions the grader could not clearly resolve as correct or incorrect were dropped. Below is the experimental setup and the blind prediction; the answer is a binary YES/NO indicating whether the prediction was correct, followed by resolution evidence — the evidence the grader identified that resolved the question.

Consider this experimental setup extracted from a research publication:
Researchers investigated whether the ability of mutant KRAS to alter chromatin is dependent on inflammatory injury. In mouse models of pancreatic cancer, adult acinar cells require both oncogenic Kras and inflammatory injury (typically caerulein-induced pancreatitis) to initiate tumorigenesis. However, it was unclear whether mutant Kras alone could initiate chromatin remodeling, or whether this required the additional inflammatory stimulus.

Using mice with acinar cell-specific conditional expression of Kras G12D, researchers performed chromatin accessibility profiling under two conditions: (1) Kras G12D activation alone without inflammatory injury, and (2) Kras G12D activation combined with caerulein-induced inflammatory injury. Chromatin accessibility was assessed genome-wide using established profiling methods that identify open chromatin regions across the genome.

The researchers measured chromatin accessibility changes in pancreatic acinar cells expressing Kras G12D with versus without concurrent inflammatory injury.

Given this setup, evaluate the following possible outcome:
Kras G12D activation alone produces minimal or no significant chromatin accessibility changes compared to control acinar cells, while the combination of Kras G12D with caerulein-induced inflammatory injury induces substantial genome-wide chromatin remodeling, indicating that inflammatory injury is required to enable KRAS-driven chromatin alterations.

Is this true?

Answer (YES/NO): YES